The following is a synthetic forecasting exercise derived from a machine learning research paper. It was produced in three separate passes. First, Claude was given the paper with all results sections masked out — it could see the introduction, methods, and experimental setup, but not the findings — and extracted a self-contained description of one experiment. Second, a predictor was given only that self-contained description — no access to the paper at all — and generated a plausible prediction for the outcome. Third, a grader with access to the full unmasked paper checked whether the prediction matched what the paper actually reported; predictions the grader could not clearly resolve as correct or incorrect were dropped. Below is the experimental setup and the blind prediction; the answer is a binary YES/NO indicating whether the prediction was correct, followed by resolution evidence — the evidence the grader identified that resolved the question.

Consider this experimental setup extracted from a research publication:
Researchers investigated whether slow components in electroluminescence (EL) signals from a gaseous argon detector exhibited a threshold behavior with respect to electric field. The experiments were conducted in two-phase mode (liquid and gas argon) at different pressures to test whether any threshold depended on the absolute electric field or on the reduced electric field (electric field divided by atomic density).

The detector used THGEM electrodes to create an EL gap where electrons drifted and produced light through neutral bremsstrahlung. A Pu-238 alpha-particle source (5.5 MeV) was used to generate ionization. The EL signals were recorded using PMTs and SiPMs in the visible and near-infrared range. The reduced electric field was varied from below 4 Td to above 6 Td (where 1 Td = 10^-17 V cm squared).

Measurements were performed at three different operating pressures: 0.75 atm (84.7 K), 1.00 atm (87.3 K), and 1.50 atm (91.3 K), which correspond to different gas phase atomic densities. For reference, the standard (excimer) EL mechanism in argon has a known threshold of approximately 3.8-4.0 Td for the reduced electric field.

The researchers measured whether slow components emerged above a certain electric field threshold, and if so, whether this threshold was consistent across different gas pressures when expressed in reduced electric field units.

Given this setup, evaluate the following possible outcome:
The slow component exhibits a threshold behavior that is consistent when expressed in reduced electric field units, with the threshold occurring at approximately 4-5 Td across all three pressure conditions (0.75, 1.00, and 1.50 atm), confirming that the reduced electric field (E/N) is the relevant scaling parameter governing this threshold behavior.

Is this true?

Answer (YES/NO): YES